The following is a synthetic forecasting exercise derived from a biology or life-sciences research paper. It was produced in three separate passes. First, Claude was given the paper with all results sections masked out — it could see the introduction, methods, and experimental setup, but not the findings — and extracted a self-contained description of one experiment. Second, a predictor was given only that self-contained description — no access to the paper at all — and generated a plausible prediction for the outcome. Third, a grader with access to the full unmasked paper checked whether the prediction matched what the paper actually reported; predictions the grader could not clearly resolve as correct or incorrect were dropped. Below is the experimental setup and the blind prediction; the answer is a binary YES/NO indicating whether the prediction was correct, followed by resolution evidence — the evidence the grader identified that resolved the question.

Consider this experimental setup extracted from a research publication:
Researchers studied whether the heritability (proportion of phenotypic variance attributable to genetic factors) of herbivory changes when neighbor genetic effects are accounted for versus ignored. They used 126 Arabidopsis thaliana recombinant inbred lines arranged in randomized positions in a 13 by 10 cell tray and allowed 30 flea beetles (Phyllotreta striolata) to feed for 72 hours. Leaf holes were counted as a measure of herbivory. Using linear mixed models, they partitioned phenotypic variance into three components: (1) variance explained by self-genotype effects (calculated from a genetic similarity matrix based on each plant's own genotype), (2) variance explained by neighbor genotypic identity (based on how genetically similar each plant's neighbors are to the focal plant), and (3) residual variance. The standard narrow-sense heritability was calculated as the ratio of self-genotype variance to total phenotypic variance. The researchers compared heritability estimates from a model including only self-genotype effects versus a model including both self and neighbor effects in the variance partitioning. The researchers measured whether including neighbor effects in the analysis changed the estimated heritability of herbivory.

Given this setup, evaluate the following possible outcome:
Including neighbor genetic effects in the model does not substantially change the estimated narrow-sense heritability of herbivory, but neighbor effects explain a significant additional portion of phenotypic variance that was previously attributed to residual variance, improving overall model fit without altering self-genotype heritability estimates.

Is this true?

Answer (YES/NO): NO